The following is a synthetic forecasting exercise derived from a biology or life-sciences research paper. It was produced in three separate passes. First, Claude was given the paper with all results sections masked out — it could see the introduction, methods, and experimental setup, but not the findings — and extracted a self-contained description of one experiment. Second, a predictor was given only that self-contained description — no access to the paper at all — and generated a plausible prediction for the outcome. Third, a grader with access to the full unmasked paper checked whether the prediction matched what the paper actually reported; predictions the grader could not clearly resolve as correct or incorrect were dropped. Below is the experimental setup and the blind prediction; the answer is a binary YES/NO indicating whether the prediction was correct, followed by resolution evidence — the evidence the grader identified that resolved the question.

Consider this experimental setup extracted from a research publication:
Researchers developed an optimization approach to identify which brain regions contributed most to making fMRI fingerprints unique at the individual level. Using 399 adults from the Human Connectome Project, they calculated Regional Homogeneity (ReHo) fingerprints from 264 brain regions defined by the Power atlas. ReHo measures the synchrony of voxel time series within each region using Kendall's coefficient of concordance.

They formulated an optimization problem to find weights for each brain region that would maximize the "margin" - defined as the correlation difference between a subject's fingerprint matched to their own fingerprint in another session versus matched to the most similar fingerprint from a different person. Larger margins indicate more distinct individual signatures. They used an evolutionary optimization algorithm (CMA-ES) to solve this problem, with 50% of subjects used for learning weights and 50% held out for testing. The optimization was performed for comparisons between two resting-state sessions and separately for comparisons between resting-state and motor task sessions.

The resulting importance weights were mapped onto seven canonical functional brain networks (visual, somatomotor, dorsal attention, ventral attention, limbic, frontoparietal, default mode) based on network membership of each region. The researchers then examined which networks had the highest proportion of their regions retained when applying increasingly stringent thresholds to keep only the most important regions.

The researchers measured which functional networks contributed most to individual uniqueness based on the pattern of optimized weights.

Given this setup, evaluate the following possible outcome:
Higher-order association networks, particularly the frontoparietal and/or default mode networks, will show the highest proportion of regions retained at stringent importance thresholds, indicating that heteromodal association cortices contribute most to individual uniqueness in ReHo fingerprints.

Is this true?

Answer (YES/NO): NO